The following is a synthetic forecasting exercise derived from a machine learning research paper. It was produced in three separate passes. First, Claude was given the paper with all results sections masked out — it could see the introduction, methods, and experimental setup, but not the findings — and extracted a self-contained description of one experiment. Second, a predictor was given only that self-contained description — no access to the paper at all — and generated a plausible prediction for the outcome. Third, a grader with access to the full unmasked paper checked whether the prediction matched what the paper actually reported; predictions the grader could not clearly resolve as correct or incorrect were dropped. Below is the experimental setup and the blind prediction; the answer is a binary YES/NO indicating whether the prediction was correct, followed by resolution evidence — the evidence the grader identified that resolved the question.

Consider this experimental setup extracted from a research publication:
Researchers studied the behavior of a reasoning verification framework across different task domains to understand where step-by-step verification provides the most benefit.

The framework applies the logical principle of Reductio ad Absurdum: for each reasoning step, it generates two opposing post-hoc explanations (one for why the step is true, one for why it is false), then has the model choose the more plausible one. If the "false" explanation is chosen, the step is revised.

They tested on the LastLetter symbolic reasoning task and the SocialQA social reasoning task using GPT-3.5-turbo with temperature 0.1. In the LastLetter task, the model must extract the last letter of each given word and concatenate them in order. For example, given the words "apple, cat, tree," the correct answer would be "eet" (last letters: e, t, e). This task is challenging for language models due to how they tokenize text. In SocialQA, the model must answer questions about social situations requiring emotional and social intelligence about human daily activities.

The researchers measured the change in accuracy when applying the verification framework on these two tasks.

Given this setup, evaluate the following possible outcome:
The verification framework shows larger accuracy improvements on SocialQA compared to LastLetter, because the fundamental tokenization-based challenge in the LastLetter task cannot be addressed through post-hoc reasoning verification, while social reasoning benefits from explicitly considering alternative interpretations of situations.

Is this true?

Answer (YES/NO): NO